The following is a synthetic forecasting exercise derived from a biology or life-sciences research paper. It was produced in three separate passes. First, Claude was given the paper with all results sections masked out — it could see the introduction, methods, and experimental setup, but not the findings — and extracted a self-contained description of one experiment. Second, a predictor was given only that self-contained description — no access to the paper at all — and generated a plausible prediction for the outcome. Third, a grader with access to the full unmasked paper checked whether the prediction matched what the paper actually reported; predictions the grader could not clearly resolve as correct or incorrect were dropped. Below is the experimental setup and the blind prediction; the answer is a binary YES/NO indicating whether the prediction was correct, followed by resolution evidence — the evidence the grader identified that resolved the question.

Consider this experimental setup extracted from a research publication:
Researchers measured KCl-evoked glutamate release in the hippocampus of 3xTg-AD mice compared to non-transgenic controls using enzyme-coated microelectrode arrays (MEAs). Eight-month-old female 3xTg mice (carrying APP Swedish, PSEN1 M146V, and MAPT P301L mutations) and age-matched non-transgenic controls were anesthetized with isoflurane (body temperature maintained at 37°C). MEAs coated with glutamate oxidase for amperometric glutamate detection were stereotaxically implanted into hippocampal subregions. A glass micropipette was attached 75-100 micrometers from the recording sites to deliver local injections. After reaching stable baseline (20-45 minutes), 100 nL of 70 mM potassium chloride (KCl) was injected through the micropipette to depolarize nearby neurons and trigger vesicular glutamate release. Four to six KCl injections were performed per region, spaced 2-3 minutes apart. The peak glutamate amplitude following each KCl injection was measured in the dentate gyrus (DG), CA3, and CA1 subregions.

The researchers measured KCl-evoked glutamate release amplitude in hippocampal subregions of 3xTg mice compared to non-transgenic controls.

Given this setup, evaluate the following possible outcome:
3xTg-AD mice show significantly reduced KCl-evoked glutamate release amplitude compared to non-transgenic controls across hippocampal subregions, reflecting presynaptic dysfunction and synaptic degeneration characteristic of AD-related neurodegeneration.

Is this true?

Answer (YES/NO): NO